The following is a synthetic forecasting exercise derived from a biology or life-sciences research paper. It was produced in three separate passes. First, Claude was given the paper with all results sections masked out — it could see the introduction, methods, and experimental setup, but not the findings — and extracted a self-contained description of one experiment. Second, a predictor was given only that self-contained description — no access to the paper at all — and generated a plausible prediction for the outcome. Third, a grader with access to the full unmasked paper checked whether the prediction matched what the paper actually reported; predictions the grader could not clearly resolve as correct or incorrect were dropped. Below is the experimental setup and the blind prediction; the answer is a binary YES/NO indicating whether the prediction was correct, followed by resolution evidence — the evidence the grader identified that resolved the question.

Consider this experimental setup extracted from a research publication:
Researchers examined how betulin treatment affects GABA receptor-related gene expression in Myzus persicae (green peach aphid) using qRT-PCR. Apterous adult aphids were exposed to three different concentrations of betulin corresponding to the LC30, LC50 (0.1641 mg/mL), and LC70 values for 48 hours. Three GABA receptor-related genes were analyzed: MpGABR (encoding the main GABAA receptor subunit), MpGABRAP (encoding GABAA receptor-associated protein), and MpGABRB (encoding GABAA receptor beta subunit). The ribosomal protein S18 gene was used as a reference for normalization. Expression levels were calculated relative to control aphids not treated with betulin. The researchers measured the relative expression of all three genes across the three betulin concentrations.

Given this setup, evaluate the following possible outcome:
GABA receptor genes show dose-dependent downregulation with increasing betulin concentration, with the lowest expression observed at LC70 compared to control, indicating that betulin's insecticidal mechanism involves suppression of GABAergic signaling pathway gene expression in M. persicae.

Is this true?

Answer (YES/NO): YES